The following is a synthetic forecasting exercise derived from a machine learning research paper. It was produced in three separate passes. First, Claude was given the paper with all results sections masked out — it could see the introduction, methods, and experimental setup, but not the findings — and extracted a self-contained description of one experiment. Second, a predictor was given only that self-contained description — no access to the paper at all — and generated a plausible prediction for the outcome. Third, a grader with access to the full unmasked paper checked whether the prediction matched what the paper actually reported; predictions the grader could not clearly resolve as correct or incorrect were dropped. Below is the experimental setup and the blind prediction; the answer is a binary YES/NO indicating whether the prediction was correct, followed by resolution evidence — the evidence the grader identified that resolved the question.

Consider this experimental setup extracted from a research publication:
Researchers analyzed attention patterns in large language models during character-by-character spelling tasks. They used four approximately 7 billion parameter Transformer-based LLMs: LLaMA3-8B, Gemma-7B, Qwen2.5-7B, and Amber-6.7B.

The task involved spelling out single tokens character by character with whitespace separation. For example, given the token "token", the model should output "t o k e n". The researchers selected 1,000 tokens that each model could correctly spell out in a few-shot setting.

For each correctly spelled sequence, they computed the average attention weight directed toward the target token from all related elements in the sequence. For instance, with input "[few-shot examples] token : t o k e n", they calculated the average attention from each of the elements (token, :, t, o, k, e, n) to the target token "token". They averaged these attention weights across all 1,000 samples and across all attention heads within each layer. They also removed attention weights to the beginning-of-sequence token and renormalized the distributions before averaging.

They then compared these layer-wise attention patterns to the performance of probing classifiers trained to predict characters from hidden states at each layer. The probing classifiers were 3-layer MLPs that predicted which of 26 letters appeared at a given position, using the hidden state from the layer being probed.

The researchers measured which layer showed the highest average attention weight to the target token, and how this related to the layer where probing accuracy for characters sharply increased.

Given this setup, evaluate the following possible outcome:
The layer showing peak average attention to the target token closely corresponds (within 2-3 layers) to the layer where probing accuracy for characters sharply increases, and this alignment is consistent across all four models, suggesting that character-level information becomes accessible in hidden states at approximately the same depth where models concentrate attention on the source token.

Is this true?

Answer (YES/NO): NO